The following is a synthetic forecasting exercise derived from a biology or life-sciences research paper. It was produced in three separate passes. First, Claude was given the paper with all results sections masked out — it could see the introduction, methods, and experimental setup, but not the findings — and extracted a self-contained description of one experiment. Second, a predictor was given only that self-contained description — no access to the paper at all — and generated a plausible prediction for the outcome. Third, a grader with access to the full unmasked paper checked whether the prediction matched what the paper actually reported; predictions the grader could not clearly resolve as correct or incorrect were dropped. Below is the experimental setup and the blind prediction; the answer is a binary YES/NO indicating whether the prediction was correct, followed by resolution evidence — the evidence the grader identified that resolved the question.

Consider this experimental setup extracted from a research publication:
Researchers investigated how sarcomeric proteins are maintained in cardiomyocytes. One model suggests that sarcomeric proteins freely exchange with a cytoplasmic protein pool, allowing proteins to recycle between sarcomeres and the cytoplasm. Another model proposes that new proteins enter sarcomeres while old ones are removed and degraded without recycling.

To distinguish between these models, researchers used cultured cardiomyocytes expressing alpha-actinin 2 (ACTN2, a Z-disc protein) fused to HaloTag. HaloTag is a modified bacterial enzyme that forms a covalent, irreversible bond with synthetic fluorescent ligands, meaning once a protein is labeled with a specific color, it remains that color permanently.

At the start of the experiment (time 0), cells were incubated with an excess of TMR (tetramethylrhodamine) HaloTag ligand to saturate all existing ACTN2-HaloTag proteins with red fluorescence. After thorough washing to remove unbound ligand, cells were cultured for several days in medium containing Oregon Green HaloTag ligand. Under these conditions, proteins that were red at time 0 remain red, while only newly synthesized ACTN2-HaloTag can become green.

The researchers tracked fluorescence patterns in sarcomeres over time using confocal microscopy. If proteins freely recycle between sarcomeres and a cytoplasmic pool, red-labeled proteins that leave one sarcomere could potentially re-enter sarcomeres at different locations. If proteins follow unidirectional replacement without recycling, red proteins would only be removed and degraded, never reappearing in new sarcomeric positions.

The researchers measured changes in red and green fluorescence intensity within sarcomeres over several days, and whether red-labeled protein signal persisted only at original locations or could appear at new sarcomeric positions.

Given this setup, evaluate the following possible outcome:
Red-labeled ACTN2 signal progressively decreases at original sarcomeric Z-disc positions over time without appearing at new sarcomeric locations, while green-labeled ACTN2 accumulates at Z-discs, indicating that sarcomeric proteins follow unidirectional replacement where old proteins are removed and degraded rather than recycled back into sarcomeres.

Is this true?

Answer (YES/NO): YES